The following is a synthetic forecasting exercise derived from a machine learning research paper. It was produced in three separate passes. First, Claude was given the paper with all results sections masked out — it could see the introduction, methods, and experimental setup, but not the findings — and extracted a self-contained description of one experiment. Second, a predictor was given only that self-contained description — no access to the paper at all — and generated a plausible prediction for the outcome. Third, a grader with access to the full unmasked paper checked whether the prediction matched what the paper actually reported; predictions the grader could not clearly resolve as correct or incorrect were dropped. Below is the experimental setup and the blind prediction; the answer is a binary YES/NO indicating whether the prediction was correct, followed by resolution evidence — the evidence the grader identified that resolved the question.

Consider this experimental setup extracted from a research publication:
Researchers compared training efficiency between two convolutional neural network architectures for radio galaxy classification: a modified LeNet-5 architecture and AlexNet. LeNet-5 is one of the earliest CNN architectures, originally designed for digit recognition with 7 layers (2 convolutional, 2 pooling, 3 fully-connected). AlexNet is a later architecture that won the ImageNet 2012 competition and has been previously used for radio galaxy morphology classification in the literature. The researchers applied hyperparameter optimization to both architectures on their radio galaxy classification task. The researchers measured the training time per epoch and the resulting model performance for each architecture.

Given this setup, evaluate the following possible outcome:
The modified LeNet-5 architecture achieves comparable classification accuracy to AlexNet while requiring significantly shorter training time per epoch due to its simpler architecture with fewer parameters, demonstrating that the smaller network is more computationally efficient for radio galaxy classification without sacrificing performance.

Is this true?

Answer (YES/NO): NO